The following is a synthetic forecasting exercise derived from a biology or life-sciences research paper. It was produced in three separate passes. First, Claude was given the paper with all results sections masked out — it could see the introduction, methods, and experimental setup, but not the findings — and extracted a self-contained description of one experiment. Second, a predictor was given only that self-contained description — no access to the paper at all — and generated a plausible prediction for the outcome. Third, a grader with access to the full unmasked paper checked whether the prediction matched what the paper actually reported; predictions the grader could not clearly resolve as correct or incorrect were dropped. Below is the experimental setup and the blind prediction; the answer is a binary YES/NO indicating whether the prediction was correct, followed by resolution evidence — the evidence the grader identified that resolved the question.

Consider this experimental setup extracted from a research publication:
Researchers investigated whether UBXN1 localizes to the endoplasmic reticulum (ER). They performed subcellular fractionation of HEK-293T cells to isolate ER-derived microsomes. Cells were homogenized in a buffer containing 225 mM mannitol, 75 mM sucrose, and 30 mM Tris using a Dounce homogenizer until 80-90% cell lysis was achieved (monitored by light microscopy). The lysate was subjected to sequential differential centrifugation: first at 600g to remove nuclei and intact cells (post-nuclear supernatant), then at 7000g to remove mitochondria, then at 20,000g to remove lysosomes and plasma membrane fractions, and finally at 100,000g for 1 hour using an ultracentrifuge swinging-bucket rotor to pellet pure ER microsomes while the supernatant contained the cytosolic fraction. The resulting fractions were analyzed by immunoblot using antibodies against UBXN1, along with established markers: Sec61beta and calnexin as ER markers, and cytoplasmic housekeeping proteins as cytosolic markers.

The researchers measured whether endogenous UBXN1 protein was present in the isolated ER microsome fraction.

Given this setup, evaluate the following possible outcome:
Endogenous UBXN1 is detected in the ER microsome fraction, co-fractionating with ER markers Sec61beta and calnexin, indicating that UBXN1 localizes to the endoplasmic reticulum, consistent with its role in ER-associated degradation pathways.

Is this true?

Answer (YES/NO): NO